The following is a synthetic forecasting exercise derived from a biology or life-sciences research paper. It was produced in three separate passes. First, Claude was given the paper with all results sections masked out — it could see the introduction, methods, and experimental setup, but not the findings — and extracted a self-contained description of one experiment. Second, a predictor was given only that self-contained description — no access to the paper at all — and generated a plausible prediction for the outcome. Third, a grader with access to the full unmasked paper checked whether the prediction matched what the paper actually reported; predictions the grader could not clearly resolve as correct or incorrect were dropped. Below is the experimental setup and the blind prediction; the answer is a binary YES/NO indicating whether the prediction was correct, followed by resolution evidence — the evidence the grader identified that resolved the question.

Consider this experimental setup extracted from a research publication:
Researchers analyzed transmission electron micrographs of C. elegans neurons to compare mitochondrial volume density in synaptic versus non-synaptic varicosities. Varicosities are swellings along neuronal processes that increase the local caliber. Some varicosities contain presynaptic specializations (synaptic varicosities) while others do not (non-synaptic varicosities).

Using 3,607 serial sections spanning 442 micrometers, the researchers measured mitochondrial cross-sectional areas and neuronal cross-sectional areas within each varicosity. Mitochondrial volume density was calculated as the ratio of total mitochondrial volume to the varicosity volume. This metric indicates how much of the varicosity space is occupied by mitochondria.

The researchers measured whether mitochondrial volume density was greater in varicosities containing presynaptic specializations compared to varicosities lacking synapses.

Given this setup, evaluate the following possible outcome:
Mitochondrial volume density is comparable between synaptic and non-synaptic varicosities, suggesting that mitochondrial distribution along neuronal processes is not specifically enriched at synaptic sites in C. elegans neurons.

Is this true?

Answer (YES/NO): YES